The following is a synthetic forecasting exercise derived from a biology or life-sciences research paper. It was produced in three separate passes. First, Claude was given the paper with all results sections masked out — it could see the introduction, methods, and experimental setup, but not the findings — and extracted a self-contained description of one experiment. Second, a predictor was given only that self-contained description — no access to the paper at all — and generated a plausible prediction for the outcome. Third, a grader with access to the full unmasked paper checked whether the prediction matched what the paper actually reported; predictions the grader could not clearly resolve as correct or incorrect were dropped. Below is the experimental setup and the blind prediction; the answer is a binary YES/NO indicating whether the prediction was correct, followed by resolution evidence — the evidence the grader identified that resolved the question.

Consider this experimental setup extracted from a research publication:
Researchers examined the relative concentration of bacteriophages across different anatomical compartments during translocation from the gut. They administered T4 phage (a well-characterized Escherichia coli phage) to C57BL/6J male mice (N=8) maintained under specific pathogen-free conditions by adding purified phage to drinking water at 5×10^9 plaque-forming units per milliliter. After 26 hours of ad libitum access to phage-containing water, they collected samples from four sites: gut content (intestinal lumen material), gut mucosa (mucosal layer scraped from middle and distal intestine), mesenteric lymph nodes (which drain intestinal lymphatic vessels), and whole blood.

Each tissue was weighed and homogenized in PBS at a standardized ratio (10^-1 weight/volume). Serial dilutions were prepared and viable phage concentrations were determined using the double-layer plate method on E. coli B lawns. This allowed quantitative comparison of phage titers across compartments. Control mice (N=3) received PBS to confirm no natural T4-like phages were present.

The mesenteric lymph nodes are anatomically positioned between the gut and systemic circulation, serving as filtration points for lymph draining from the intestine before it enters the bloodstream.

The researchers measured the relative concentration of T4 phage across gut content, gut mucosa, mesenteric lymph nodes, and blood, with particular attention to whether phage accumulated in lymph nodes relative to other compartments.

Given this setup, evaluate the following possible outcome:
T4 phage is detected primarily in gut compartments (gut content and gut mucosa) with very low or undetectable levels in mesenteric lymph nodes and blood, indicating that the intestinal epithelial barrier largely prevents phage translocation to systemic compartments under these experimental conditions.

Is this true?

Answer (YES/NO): NO